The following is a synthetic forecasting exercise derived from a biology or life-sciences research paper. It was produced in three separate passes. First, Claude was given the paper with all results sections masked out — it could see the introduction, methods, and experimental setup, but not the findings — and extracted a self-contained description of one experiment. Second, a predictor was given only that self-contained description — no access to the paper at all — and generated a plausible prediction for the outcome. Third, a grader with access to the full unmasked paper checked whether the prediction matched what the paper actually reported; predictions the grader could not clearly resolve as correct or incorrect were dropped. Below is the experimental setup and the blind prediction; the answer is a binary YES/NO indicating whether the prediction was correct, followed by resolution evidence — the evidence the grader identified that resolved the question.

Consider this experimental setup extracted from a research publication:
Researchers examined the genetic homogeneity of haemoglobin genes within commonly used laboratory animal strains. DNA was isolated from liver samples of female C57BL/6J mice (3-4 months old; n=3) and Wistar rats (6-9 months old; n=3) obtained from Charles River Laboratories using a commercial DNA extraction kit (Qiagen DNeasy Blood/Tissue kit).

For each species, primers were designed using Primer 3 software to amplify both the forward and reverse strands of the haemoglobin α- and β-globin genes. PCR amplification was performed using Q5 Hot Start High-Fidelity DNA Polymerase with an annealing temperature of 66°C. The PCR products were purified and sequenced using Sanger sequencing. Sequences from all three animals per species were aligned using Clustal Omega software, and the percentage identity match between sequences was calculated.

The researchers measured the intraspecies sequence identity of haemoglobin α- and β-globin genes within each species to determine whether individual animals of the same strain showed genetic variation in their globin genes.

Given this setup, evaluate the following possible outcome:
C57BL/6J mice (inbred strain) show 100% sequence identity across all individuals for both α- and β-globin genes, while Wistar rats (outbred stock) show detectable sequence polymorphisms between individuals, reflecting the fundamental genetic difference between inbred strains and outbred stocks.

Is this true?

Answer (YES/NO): NO